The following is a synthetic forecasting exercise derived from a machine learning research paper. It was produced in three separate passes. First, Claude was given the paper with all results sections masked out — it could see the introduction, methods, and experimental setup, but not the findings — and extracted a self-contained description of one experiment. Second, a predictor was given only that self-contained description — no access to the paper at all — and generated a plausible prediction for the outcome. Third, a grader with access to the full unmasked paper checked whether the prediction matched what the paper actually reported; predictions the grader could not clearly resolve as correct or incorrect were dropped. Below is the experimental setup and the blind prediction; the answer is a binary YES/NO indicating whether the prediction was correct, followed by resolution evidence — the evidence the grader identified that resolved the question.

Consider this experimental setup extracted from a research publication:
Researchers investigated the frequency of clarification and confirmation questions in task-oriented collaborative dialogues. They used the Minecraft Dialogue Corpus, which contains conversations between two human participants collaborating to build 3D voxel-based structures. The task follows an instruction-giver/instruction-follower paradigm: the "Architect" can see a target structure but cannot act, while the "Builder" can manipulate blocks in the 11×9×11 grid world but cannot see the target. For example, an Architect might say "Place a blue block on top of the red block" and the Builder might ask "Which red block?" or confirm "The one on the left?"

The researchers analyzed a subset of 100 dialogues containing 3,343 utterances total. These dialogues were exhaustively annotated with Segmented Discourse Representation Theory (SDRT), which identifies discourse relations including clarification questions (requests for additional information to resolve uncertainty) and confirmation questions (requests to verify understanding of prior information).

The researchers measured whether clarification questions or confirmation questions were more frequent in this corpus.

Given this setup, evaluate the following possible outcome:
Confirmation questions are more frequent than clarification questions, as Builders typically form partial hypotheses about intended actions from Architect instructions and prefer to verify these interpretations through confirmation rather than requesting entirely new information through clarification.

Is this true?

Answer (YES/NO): YES